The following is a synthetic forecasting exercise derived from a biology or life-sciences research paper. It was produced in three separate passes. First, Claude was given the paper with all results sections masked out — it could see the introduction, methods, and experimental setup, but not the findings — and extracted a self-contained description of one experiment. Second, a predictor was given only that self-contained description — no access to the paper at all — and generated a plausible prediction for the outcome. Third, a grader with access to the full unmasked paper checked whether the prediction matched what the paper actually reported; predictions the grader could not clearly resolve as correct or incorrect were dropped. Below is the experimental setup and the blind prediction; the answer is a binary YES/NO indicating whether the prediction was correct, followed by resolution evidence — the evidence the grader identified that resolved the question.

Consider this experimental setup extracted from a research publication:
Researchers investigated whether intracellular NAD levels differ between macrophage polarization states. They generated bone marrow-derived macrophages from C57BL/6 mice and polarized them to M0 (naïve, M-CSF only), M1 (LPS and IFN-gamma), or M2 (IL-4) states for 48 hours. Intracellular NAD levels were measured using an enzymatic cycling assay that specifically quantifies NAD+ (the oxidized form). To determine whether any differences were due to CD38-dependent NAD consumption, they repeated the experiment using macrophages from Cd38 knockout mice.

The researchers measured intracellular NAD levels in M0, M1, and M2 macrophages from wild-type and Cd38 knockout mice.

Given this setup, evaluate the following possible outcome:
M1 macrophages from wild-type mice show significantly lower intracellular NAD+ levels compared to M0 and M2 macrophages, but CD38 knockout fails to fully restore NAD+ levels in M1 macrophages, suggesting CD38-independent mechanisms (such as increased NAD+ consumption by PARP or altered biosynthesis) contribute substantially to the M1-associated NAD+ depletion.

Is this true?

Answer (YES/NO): NO